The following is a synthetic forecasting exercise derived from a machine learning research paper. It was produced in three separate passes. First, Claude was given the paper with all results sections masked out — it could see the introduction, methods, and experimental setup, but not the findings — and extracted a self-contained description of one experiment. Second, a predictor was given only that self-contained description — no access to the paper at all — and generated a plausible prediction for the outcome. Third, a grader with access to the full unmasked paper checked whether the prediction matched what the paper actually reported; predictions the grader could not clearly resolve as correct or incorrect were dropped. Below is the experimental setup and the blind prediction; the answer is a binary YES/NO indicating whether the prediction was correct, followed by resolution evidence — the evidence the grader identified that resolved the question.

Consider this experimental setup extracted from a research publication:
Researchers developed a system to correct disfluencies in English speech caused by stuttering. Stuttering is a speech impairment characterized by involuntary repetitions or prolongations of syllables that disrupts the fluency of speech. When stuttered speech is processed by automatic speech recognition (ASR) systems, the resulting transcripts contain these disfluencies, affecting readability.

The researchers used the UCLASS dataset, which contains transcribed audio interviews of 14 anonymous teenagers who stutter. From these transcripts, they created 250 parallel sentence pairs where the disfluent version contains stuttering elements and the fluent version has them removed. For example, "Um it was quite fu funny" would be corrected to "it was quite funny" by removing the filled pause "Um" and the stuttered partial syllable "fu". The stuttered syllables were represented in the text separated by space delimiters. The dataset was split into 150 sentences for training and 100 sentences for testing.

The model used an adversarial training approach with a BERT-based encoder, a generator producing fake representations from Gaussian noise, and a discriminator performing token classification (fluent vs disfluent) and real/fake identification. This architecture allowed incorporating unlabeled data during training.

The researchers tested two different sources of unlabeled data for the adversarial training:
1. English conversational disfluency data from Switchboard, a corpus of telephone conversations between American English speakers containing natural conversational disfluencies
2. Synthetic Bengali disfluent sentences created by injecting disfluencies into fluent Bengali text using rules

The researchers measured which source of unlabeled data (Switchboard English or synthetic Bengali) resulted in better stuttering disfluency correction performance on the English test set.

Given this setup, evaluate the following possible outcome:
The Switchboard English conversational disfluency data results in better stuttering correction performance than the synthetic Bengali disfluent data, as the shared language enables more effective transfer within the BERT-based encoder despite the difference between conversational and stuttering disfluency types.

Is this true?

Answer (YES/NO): NO